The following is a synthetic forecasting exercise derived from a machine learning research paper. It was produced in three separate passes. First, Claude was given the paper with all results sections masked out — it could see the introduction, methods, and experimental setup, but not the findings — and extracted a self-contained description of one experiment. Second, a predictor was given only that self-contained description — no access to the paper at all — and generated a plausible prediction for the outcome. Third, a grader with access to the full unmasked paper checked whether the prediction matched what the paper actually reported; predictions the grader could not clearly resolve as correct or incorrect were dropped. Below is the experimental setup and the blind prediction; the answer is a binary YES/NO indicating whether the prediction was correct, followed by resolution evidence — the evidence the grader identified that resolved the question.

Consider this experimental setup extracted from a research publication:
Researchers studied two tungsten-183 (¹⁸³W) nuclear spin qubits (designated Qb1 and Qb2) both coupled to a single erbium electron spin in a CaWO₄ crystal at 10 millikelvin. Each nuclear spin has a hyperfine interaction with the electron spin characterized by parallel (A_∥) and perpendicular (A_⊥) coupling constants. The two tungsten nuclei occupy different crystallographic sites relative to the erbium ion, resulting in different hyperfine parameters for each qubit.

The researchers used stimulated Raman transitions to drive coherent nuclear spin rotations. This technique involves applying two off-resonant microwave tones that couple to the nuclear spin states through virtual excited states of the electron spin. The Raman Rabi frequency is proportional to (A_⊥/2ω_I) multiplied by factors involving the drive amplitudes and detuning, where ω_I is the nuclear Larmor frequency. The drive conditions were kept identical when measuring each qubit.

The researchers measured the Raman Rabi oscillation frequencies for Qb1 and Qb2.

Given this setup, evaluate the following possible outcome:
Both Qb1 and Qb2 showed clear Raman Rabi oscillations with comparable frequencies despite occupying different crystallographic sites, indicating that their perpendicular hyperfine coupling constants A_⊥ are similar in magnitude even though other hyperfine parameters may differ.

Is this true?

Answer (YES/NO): NO